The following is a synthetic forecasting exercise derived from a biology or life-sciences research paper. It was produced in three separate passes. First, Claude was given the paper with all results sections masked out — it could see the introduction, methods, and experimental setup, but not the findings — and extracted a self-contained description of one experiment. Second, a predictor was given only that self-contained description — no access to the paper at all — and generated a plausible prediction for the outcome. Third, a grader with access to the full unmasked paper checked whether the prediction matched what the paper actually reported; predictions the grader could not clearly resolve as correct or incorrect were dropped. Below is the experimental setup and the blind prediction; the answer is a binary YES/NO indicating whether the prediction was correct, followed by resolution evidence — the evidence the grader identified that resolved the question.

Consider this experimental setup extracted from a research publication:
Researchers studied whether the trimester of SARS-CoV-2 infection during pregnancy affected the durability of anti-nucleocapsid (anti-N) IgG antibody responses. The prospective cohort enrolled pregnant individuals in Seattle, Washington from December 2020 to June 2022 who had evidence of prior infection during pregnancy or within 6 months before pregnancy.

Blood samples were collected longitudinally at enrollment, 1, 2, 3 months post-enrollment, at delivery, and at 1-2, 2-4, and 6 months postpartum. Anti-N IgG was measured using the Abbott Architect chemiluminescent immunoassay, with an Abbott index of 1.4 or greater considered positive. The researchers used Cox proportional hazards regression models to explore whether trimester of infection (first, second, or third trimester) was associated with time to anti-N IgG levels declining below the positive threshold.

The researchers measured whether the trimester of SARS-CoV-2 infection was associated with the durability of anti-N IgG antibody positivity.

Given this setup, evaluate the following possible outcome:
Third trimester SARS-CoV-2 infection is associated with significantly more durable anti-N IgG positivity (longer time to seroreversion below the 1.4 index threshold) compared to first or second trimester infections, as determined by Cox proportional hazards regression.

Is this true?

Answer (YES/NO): NO